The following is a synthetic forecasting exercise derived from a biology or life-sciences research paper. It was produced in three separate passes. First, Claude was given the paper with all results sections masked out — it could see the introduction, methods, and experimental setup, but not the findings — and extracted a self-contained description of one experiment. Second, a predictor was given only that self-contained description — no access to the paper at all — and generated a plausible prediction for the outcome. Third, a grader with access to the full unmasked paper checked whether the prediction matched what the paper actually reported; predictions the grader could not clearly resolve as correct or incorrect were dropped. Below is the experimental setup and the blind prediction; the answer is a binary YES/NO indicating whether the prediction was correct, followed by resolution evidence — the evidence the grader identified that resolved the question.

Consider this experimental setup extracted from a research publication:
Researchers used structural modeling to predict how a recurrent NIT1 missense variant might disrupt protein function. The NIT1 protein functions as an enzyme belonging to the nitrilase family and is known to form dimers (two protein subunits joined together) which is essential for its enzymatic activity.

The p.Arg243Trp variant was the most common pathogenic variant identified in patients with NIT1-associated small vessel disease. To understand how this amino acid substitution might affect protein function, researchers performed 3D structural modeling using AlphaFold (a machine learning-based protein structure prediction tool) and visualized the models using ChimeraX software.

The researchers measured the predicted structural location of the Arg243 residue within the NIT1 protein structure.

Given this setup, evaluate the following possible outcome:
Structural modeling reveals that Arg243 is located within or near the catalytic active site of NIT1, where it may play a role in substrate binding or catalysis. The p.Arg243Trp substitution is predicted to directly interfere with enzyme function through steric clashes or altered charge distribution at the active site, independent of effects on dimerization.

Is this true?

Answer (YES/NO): NO